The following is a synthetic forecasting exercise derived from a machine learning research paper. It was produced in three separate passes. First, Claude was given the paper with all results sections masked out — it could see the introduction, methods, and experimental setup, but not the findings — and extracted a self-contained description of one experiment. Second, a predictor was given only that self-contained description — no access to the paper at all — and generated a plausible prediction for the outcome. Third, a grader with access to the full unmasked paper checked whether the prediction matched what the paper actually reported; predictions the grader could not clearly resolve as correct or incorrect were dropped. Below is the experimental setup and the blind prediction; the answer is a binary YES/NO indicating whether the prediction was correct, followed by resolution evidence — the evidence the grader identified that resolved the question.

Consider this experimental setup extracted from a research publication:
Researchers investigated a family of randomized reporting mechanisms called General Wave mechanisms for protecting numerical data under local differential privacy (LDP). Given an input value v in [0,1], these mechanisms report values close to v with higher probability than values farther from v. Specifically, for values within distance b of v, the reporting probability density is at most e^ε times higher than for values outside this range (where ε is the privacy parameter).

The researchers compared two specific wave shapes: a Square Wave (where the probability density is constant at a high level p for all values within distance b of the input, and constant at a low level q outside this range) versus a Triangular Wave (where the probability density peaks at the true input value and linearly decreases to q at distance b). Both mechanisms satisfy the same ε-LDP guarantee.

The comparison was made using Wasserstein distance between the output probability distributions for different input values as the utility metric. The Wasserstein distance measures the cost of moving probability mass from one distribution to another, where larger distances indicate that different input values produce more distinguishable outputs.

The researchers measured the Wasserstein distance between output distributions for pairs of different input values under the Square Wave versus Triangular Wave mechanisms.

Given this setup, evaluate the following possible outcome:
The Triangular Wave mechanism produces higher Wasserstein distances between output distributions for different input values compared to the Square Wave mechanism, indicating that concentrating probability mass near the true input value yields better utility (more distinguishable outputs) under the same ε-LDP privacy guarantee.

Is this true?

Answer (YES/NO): NO